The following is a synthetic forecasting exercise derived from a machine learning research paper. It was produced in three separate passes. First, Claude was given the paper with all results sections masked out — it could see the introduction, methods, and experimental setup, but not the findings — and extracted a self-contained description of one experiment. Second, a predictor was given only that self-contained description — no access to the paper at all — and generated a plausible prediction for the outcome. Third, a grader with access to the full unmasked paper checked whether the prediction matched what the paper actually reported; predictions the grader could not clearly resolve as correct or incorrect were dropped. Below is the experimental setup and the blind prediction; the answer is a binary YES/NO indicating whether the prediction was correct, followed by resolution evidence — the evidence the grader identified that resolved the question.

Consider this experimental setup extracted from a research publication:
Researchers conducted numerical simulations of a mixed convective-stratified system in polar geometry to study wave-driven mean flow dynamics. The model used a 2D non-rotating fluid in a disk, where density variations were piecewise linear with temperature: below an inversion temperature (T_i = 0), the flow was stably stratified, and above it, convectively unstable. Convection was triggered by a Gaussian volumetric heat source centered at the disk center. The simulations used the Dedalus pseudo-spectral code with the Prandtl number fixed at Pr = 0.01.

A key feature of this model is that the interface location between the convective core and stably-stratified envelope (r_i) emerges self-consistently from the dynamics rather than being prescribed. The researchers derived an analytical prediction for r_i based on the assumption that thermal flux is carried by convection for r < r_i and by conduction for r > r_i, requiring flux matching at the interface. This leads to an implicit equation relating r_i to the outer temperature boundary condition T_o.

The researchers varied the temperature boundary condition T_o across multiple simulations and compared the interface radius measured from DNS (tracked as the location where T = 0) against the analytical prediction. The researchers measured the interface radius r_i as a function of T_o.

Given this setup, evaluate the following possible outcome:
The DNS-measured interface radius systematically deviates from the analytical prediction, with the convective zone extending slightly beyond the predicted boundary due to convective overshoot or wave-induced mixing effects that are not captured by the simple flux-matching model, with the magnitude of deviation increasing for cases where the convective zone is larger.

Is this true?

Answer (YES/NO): NO